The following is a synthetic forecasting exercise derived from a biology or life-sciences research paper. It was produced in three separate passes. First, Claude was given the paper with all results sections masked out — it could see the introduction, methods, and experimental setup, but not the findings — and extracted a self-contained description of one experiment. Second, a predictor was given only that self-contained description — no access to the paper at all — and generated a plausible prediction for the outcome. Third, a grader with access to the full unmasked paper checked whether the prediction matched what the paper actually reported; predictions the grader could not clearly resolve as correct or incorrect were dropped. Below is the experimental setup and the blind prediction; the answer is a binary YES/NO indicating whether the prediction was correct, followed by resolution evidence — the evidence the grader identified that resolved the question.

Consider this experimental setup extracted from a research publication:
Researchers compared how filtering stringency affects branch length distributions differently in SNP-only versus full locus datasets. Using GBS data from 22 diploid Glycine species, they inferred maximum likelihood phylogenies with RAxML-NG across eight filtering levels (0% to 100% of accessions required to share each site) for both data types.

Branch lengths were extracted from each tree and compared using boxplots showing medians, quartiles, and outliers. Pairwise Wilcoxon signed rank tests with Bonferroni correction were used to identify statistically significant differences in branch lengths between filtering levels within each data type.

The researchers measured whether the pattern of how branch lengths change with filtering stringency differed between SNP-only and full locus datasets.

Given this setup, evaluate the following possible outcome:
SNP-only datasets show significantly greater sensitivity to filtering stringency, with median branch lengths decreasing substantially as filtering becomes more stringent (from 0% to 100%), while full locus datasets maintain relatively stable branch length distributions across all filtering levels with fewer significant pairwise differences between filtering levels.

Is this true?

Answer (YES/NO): NO